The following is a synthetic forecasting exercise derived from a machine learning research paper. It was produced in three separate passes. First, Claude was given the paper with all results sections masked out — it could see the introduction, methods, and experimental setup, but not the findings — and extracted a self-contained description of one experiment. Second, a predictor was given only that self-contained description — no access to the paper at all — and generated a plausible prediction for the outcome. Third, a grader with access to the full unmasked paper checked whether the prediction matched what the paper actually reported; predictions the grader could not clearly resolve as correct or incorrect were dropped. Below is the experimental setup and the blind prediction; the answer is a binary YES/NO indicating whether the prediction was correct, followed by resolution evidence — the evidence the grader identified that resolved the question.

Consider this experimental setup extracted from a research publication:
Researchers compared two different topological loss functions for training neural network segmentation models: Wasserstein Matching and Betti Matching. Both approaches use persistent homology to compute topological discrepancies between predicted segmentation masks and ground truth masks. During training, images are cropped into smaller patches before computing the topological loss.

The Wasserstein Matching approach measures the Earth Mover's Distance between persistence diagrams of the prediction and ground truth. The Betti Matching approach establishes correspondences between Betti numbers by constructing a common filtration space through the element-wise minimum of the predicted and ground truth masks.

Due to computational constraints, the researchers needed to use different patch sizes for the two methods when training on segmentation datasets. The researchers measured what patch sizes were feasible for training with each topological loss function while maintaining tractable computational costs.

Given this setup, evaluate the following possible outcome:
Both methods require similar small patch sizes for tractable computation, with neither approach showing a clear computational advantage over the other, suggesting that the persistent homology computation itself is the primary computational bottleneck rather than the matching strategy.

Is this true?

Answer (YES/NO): NO